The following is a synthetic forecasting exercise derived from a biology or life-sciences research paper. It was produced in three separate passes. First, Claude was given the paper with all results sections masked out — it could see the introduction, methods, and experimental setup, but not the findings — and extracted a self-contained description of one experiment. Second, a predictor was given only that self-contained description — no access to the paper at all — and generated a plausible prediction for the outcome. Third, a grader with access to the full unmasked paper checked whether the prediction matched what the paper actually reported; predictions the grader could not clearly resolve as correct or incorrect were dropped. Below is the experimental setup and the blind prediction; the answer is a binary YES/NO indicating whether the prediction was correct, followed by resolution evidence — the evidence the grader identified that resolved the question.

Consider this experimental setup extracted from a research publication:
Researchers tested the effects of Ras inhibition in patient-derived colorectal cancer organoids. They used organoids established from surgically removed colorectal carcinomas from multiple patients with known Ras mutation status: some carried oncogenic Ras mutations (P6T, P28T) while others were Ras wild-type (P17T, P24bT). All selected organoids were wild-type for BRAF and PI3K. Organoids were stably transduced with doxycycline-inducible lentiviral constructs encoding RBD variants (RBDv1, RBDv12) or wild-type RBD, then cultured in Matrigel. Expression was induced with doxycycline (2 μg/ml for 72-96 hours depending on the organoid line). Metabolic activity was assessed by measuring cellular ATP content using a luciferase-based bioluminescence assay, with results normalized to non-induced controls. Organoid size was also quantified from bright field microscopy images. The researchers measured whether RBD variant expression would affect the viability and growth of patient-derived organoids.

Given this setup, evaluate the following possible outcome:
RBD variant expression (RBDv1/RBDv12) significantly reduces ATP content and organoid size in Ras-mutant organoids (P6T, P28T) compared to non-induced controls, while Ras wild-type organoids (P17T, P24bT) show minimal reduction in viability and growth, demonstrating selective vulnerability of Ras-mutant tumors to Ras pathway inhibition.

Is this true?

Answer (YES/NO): NO